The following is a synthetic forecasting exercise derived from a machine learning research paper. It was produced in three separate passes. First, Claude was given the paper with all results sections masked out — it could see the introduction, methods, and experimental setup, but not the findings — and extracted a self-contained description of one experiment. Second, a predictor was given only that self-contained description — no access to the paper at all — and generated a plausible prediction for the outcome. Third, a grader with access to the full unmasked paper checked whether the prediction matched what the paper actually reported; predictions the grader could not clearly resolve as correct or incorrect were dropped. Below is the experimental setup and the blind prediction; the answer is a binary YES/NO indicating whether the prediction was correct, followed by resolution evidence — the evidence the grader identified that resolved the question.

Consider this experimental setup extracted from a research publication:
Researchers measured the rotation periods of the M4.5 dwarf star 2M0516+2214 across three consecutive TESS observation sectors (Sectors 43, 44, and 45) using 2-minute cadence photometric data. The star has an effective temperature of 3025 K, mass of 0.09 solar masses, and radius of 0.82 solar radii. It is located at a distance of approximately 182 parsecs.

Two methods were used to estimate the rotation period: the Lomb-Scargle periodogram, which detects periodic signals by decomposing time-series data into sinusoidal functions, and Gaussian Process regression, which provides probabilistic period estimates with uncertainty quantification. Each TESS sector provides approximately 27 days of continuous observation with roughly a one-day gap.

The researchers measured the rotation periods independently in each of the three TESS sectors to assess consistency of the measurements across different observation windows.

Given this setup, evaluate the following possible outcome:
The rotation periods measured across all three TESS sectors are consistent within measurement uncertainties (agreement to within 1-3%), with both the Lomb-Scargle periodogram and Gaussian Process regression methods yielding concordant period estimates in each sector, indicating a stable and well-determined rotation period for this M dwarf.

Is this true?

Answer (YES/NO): YES